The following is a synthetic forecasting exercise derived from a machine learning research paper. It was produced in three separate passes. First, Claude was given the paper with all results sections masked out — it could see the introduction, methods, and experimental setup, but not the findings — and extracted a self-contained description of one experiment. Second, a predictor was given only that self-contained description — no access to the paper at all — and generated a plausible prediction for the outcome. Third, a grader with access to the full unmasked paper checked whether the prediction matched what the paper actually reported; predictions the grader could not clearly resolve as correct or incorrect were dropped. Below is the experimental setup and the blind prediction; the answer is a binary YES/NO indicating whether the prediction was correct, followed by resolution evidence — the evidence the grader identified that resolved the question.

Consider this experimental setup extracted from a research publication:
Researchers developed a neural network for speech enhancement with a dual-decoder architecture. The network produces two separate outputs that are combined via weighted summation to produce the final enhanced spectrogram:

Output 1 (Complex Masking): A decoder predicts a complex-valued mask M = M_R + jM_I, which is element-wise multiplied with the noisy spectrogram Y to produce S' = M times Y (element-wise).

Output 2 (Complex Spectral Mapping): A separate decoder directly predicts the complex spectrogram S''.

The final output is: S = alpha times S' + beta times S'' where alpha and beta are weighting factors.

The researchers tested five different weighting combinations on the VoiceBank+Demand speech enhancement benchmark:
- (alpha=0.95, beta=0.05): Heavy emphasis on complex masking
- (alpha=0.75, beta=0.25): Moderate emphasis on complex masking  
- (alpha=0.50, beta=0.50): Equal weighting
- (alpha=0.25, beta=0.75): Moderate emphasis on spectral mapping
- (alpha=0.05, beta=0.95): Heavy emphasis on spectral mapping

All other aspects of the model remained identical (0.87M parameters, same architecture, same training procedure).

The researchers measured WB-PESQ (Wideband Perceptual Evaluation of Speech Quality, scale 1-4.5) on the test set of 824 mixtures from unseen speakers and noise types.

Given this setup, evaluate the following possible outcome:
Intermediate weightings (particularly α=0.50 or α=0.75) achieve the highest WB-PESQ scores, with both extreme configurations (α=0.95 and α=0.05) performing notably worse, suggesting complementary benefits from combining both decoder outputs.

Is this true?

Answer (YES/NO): NO